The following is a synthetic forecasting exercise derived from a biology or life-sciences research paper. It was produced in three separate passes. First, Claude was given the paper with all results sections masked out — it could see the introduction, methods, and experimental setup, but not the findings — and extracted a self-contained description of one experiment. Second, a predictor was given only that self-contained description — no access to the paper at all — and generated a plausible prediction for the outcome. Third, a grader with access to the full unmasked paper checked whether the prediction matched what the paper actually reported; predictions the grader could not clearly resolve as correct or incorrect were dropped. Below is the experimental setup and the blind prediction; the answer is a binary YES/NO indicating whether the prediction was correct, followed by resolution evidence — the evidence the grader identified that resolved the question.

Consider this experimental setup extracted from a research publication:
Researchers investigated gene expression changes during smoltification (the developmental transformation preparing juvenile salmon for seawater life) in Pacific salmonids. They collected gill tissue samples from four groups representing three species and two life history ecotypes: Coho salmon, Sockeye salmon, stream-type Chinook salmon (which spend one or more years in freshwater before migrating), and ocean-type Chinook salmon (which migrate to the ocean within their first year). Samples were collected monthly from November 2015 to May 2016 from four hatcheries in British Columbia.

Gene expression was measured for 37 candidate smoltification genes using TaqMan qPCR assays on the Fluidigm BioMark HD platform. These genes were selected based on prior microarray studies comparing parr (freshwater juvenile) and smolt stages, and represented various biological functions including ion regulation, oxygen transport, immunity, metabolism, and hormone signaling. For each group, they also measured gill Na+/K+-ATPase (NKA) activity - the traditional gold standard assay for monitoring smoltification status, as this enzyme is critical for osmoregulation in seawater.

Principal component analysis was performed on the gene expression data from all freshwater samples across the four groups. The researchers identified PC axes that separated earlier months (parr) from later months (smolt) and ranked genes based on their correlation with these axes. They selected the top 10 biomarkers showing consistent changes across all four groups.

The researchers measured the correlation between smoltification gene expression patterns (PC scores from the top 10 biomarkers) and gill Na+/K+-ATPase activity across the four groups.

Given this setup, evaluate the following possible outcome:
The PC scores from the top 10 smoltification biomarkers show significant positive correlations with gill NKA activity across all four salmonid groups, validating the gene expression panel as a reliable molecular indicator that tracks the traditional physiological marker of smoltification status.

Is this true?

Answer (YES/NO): YES